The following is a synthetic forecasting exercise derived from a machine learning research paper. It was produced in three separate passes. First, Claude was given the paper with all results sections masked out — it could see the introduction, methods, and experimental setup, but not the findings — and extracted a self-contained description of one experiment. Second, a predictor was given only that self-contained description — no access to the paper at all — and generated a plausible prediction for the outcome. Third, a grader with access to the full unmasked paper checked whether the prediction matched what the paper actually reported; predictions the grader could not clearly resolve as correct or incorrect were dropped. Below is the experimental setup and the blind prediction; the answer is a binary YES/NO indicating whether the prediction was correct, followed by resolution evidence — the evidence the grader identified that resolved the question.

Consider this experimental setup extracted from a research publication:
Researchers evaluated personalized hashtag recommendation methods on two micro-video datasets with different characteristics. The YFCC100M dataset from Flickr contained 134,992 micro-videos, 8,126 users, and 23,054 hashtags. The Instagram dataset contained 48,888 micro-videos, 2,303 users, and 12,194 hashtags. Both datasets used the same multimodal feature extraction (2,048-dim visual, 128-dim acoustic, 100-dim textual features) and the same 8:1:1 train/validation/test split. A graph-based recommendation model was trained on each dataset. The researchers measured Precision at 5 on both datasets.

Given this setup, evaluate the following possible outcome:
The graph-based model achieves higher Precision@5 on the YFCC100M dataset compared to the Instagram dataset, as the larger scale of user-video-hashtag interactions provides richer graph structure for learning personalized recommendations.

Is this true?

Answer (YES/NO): NO